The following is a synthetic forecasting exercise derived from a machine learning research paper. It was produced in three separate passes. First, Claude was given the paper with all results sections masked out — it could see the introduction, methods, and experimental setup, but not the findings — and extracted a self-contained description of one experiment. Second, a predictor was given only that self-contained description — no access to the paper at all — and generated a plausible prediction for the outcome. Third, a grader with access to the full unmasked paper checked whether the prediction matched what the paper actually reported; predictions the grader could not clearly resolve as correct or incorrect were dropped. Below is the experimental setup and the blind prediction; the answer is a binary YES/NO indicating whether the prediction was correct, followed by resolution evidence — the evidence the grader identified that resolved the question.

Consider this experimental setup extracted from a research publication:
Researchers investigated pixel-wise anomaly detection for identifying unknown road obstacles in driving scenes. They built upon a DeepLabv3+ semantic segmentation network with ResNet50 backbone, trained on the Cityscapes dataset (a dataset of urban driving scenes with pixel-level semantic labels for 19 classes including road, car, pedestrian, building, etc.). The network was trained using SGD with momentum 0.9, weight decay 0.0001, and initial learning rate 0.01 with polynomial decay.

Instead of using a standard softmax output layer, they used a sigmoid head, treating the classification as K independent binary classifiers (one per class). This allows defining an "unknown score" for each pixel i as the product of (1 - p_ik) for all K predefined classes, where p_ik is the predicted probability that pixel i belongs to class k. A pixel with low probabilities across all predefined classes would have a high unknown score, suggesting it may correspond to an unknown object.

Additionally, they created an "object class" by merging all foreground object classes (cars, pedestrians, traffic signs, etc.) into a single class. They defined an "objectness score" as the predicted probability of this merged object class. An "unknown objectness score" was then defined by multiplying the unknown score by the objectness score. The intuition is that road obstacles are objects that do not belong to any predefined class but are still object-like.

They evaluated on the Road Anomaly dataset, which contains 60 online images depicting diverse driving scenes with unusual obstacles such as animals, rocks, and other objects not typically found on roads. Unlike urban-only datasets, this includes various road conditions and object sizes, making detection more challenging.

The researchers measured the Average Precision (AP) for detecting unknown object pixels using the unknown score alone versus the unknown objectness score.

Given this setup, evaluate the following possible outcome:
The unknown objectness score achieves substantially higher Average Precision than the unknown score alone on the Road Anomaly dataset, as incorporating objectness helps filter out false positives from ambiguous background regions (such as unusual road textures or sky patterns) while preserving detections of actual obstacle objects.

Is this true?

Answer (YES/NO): YES